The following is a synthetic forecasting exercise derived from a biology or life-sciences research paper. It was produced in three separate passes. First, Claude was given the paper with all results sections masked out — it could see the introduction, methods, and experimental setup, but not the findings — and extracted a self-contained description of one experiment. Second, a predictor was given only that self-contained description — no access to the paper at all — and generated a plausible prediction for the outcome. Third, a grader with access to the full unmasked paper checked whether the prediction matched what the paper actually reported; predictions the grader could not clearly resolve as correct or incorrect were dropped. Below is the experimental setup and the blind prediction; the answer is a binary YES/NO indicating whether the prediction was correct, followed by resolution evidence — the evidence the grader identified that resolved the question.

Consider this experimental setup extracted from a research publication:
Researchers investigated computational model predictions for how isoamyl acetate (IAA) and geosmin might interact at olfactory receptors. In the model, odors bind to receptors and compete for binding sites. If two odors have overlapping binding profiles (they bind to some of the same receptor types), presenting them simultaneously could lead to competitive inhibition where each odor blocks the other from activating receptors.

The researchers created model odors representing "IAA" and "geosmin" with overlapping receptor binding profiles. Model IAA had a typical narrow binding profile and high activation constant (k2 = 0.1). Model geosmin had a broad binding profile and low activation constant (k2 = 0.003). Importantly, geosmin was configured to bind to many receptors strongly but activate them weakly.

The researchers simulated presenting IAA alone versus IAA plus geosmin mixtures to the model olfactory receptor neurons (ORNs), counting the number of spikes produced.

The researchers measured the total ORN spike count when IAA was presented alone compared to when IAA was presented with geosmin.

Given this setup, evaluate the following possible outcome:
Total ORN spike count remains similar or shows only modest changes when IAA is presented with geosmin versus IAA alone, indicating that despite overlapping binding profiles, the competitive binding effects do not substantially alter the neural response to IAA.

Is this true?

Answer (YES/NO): NO